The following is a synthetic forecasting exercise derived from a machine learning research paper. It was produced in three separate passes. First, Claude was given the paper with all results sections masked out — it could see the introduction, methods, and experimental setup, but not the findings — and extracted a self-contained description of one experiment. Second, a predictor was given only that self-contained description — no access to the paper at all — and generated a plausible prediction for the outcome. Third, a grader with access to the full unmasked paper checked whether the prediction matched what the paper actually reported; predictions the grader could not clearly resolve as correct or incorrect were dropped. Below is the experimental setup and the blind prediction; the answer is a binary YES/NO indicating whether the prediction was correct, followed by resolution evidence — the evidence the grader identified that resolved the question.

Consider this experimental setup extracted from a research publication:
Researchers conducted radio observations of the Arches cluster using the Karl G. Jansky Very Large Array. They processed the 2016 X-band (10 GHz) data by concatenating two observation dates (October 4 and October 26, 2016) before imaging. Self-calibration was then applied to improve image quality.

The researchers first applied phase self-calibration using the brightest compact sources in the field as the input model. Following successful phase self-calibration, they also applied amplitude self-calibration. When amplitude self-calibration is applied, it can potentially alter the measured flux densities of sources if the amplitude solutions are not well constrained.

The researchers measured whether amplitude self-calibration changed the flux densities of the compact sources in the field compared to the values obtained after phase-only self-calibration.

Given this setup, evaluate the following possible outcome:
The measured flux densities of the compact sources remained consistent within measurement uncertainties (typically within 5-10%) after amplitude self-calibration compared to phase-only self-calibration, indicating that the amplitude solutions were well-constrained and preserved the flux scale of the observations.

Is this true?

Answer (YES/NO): YES